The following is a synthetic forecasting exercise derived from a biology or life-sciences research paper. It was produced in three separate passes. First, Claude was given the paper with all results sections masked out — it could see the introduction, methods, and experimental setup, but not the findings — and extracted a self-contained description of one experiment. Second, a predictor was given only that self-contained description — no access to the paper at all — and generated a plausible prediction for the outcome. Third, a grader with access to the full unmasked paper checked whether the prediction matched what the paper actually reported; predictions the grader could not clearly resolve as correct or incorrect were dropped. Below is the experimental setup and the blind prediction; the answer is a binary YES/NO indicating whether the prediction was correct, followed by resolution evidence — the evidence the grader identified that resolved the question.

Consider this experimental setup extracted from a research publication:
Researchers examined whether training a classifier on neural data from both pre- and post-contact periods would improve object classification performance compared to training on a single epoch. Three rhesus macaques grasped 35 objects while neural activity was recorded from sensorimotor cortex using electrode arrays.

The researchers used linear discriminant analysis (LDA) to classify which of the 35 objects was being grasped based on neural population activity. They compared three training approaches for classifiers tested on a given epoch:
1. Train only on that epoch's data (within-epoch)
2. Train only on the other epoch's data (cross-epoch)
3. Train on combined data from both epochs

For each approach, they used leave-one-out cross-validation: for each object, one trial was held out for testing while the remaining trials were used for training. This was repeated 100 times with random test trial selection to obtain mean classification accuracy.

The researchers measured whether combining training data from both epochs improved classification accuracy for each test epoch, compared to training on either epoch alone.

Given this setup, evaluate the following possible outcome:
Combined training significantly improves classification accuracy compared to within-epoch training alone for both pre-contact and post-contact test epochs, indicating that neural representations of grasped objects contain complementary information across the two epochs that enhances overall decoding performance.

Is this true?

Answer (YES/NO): NO